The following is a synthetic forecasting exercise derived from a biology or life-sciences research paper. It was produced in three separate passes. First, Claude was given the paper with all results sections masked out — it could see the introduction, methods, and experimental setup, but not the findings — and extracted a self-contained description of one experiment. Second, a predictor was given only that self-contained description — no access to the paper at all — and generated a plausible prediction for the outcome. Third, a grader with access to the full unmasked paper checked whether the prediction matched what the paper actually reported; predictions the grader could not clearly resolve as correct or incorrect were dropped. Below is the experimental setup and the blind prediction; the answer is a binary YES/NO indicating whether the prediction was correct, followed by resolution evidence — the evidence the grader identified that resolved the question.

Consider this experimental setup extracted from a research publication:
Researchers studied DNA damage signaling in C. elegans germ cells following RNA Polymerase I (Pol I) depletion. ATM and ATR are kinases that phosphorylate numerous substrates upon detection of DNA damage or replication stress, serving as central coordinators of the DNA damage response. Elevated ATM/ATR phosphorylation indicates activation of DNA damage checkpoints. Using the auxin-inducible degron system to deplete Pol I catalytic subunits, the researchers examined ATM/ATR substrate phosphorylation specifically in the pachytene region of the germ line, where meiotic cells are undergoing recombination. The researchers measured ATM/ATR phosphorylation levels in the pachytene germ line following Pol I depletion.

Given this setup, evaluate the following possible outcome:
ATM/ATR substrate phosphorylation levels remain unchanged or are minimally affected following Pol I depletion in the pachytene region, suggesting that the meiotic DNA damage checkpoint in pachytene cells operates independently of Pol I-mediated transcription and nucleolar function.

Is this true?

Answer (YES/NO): NO